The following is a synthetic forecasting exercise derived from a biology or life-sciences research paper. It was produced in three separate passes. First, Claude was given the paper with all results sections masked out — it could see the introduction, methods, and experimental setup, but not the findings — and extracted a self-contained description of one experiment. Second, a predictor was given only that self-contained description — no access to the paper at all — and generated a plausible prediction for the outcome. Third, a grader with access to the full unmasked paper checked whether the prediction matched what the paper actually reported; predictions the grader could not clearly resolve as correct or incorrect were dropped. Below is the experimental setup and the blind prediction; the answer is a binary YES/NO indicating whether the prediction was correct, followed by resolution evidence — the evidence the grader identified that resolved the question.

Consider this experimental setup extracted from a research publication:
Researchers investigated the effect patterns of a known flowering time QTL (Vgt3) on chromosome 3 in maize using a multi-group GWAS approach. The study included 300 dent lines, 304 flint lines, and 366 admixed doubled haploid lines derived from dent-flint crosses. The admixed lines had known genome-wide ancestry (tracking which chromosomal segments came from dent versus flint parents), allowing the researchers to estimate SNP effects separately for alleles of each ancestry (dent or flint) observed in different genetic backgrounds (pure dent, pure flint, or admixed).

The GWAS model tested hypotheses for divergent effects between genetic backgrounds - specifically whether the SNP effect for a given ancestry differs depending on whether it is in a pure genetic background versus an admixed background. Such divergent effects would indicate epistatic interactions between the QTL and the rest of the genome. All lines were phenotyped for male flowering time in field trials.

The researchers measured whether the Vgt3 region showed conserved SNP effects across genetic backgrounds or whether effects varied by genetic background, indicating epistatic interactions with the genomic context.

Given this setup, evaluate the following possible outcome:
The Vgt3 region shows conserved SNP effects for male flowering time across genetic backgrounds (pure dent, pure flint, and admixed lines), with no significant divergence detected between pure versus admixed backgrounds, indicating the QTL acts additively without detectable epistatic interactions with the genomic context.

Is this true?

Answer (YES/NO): NO